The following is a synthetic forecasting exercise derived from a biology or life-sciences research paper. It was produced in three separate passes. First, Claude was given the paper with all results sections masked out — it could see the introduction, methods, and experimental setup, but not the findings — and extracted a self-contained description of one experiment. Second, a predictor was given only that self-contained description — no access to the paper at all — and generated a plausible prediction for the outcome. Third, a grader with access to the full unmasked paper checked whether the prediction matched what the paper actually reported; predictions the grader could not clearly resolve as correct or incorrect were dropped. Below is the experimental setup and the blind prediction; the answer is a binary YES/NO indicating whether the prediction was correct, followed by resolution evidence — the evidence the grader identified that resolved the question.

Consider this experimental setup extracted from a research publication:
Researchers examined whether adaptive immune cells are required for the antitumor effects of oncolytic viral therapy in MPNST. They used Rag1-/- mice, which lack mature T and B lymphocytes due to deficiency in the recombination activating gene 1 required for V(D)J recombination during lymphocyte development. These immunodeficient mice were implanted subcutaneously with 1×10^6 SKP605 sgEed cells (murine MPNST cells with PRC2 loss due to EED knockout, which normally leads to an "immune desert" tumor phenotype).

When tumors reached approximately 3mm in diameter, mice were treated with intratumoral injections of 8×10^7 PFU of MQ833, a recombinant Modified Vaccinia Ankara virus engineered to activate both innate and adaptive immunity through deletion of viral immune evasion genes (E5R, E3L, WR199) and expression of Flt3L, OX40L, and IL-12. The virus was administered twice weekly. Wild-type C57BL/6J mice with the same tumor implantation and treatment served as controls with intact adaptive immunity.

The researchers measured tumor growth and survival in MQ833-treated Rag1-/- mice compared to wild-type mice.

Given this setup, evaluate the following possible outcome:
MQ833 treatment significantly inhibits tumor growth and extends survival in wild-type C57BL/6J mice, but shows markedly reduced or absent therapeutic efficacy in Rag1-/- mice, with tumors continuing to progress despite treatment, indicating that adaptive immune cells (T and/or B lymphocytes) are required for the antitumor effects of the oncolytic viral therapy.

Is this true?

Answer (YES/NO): YES